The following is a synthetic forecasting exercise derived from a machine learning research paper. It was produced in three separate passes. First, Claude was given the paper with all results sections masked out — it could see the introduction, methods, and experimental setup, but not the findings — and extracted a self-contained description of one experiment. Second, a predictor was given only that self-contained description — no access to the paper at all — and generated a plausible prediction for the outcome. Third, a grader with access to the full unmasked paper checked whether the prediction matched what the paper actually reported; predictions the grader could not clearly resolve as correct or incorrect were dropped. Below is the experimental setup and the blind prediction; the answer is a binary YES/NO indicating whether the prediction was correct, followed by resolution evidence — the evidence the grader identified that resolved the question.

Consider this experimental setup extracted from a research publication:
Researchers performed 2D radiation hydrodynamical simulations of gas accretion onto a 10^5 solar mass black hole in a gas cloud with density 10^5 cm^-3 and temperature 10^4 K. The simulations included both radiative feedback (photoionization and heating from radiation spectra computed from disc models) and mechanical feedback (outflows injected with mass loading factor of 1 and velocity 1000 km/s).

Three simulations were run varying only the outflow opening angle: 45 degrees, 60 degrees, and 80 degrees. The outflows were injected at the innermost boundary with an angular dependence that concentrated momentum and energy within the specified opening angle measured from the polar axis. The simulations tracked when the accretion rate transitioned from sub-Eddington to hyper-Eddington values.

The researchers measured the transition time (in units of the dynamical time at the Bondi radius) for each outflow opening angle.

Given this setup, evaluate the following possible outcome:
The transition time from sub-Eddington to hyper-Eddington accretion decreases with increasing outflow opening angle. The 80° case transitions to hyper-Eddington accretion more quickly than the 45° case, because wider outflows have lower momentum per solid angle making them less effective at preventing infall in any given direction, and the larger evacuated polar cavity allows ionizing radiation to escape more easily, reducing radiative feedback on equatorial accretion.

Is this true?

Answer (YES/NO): YES